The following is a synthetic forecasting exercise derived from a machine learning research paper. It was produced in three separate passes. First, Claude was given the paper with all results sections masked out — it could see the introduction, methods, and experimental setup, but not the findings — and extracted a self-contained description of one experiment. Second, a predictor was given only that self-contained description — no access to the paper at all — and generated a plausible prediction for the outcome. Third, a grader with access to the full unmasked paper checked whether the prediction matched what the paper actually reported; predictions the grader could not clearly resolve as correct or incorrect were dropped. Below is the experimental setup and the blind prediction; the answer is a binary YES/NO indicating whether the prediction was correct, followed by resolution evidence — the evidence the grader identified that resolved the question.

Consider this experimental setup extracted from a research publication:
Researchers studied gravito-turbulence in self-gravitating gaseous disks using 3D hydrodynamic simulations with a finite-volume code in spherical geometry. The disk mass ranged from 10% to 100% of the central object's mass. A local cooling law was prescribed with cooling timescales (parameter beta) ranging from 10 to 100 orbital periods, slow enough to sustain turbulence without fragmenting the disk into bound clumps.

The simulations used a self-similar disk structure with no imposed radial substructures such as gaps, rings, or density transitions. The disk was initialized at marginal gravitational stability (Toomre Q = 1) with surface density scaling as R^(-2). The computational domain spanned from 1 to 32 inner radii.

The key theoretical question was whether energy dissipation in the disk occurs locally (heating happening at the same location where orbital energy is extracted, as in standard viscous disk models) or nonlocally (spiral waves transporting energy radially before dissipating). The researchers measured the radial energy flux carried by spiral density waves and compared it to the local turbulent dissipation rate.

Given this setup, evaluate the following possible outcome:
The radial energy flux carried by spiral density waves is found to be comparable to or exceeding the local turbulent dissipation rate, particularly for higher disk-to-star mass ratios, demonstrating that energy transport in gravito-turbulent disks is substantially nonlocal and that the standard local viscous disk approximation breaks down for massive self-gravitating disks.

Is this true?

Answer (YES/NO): NO